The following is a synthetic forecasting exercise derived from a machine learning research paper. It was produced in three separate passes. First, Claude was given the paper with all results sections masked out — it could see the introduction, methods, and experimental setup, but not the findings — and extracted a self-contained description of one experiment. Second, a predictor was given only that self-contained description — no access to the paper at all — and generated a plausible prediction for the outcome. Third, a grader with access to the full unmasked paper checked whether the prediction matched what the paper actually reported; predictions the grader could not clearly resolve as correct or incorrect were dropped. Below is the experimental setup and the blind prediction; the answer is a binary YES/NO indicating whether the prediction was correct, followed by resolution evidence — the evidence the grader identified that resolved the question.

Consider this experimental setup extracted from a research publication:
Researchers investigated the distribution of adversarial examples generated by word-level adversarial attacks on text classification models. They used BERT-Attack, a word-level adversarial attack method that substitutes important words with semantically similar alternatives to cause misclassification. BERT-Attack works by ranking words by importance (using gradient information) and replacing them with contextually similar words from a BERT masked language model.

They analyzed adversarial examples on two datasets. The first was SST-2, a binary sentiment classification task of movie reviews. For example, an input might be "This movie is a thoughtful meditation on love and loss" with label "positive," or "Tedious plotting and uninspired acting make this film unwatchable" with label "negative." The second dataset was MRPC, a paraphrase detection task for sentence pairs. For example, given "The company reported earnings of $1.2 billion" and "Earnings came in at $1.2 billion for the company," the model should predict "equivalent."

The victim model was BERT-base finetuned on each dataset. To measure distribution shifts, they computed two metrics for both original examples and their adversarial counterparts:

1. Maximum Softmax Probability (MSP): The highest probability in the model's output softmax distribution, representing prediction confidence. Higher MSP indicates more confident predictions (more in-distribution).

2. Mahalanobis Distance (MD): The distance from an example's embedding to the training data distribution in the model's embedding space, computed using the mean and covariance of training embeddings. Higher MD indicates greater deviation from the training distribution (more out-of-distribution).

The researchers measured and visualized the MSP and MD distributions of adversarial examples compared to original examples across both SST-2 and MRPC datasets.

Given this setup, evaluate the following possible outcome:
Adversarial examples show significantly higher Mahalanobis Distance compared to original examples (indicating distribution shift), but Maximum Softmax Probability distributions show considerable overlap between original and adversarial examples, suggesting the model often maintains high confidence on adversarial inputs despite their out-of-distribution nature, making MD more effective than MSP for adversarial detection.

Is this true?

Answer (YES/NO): NO